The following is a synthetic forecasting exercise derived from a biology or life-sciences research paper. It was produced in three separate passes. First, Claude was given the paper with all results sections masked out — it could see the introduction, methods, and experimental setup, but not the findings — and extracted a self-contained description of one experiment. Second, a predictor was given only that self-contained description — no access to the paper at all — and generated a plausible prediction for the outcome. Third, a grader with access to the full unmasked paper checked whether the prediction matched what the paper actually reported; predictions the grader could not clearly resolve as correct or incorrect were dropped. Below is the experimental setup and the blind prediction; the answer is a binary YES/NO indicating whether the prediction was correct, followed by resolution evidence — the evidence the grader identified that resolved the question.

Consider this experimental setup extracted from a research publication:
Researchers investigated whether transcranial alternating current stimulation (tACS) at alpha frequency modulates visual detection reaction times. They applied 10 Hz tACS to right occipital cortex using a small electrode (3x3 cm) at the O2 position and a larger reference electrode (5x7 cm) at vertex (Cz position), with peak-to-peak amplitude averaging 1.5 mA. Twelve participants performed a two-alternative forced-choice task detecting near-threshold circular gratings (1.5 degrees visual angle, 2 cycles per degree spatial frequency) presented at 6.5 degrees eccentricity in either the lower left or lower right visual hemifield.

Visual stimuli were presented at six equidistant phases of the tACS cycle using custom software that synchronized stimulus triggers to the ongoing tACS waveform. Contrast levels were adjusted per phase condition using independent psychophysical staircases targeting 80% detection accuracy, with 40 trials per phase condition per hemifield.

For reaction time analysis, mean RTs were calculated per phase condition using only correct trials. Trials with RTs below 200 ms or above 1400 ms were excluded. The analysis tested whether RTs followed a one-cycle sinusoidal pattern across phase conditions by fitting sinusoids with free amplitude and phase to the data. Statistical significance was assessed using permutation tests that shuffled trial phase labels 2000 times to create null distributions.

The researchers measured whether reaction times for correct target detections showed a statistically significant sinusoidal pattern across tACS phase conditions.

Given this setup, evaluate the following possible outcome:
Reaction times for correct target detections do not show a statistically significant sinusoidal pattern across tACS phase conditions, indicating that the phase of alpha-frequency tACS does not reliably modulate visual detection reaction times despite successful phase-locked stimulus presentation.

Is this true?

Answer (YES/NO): NO